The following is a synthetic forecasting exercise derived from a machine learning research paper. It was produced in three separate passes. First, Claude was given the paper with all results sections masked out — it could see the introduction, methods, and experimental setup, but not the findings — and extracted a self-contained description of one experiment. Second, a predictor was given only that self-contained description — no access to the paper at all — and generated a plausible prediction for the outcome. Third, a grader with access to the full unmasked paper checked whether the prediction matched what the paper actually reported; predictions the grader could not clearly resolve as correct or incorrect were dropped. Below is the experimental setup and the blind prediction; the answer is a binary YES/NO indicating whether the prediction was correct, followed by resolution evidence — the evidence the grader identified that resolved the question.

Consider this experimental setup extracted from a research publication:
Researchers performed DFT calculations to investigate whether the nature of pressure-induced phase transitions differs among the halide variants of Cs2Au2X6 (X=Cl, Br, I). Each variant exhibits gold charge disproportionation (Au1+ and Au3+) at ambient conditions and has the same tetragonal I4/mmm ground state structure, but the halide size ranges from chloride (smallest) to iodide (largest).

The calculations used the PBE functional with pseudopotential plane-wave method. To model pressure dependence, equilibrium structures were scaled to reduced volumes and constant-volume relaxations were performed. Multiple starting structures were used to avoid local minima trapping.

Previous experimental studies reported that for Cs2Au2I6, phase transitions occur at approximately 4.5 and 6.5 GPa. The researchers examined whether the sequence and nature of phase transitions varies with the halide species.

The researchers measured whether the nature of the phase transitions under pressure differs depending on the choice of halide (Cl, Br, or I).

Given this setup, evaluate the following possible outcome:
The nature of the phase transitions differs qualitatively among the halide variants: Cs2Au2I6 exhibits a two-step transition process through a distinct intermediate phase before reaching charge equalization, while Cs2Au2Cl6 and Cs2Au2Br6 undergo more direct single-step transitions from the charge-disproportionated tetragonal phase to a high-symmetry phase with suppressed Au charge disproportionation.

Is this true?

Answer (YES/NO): NO